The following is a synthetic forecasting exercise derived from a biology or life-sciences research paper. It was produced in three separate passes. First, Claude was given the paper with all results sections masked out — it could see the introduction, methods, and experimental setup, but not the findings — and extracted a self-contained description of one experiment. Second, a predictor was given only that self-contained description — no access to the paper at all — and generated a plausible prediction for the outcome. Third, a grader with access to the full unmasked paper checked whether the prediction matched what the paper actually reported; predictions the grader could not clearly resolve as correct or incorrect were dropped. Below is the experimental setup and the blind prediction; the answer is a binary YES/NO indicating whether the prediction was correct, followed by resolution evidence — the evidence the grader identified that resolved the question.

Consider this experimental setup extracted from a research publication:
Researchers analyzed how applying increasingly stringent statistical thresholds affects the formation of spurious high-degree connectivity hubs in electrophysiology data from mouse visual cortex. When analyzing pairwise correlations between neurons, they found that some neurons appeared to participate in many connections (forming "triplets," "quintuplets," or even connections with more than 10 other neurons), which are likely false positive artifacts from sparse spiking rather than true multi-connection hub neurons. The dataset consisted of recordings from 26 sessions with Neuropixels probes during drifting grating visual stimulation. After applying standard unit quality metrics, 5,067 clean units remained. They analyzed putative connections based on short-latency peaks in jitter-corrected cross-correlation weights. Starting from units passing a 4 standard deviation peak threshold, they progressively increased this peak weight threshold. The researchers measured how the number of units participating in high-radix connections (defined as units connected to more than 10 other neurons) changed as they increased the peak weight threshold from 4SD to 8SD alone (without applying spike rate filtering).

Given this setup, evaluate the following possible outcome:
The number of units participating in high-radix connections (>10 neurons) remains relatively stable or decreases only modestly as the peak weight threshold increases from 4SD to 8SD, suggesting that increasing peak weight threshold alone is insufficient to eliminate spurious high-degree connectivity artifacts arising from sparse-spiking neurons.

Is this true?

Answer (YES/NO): YES